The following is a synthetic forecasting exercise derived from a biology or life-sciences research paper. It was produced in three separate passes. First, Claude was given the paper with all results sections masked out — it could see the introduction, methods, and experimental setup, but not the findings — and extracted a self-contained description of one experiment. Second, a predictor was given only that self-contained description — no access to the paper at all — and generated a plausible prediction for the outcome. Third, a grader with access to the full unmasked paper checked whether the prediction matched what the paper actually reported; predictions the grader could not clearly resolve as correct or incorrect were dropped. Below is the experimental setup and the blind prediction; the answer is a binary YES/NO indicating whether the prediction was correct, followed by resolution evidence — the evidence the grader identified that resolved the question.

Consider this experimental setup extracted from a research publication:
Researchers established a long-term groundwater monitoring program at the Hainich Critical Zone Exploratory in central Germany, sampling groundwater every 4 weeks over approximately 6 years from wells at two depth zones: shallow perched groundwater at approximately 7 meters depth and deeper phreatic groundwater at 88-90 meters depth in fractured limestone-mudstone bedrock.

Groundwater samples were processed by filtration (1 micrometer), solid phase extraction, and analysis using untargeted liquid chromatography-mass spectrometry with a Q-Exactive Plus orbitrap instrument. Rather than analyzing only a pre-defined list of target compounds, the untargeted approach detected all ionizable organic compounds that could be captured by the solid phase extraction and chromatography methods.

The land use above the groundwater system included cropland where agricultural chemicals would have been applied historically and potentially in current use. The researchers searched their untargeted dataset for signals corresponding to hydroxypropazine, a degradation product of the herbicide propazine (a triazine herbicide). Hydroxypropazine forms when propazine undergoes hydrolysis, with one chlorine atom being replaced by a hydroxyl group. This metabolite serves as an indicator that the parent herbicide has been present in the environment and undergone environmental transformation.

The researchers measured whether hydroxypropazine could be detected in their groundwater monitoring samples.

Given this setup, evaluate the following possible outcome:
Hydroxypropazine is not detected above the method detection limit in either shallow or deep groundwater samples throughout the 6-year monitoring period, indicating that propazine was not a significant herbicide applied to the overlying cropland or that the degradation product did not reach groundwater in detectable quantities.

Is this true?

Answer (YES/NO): NO